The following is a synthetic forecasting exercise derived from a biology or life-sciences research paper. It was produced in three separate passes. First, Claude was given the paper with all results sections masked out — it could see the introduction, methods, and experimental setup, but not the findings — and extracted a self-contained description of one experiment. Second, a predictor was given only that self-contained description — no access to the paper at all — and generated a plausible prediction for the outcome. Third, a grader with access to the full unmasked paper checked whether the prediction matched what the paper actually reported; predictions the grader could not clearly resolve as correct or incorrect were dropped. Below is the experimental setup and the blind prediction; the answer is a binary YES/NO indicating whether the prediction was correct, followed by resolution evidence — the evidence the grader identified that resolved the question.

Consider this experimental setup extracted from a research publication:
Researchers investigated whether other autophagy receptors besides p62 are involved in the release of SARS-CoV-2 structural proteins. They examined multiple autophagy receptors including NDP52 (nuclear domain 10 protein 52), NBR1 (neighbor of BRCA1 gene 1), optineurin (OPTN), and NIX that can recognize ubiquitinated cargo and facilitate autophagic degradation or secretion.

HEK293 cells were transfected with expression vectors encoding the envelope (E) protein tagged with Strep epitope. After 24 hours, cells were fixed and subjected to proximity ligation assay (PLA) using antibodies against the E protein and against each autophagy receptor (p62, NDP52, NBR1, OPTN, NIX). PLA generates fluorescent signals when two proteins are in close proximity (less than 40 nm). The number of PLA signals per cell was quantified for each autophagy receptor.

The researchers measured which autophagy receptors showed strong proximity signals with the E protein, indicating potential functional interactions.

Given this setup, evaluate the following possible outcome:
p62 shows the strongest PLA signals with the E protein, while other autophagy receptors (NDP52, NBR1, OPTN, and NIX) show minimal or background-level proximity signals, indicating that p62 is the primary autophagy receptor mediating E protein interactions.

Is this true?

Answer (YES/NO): YES